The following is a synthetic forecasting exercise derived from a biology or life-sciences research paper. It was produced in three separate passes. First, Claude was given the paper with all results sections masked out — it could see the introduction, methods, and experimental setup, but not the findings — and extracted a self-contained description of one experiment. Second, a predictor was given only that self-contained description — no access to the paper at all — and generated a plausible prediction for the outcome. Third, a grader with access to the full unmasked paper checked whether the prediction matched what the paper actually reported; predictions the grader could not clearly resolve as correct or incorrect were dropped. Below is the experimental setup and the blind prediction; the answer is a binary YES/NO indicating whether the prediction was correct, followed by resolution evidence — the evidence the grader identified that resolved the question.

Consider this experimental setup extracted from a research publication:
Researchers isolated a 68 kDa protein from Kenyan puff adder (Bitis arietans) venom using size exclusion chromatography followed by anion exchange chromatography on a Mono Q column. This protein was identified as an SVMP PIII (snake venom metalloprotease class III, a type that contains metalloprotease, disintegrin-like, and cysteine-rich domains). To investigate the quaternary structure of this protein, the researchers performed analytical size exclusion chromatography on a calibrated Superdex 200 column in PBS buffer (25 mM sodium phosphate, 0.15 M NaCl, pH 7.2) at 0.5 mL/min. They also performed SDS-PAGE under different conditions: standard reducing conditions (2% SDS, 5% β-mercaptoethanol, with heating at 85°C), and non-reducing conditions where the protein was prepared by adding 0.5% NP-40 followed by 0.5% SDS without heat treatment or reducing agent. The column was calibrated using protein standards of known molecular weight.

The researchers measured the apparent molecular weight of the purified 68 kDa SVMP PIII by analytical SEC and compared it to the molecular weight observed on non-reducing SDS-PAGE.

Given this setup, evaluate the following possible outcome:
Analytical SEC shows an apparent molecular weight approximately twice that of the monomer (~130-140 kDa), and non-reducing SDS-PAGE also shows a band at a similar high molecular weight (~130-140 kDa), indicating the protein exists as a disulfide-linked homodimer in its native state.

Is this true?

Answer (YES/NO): NO